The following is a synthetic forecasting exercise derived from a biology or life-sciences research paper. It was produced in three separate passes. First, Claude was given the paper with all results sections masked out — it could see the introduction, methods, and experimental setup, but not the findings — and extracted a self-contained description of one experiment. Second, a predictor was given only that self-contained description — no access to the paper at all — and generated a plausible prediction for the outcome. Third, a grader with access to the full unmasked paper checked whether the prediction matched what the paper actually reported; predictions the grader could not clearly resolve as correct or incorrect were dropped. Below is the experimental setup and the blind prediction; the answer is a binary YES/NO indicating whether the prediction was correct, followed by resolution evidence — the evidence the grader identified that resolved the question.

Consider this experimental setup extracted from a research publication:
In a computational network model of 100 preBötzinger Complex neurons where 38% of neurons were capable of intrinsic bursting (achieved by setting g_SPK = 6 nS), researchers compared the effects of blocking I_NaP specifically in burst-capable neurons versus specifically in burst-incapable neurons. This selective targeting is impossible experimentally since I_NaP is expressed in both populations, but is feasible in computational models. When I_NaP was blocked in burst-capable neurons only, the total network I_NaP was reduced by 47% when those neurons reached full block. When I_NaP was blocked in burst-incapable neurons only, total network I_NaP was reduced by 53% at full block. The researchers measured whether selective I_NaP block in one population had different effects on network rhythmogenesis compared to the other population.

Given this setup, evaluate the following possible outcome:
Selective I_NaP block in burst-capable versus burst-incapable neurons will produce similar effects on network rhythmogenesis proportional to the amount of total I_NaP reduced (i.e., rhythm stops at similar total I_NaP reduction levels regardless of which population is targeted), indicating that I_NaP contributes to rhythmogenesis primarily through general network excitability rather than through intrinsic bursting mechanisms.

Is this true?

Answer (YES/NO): NO